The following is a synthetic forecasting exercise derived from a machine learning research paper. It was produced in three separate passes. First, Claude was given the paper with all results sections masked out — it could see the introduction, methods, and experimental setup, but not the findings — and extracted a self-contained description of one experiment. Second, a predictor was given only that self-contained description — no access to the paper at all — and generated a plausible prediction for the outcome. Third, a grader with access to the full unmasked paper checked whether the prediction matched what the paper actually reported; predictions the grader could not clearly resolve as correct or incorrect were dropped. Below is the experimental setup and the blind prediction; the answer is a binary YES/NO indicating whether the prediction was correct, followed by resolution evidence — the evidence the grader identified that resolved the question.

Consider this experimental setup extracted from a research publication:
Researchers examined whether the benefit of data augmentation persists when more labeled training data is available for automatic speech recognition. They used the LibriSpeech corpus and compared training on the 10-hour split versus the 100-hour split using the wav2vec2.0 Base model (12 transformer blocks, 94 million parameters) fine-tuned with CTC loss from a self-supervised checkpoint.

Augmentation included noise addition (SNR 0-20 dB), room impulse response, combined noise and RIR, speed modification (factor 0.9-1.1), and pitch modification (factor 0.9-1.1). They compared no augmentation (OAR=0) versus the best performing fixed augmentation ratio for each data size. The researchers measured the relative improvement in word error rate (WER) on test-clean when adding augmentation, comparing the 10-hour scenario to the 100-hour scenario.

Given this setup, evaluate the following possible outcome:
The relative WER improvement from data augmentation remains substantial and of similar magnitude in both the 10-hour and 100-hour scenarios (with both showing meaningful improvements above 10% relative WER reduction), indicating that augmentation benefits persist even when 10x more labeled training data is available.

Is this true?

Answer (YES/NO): NO